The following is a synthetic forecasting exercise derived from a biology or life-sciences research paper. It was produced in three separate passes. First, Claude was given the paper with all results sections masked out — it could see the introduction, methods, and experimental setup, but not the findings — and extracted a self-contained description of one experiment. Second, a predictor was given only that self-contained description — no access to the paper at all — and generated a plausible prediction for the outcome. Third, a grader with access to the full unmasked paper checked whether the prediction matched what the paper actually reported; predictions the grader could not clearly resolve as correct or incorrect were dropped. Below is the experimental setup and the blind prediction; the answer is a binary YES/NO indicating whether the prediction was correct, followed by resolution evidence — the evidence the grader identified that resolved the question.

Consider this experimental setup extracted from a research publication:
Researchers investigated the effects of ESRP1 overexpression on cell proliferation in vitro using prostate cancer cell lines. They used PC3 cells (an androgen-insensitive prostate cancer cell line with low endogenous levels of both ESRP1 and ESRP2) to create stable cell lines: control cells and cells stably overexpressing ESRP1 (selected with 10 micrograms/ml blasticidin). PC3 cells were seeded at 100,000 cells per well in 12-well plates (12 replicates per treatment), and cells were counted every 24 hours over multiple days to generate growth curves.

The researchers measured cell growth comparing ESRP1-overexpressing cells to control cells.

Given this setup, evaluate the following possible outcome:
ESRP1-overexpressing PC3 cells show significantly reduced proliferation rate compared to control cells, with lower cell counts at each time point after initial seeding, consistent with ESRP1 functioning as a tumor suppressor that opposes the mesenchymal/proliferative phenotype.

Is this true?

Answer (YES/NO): YES